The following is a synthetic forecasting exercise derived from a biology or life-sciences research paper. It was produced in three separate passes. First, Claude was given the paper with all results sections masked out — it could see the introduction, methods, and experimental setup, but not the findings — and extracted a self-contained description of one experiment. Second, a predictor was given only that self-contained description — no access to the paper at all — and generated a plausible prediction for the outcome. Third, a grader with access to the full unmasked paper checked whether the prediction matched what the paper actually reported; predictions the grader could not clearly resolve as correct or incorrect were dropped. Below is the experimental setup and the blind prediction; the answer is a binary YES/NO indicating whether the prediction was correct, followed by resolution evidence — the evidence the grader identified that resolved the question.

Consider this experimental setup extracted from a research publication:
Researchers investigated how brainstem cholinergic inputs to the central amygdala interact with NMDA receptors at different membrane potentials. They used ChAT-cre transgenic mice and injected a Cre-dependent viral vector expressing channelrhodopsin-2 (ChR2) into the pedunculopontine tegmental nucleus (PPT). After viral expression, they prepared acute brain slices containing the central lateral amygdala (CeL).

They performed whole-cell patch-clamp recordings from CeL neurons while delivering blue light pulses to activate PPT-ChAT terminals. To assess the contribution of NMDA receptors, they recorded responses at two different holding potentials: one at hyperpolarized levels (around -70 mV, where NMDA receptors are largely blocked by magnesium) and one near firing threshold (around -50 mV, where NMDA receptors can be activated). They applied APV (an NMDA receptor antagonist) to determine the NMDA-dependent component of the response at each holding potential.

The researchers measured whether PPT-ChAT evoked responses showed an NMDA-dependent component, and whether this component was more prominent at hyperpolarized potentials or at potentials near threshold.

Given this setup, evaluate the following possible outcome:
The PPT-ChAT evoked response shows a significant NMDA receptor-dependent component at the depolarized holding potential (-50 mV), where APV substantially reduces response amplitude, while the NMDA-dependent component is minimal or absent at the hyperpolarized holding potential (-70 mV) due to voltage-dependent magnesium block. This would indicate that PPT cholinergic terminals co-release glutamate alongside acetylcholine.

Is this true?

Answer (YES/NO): NO